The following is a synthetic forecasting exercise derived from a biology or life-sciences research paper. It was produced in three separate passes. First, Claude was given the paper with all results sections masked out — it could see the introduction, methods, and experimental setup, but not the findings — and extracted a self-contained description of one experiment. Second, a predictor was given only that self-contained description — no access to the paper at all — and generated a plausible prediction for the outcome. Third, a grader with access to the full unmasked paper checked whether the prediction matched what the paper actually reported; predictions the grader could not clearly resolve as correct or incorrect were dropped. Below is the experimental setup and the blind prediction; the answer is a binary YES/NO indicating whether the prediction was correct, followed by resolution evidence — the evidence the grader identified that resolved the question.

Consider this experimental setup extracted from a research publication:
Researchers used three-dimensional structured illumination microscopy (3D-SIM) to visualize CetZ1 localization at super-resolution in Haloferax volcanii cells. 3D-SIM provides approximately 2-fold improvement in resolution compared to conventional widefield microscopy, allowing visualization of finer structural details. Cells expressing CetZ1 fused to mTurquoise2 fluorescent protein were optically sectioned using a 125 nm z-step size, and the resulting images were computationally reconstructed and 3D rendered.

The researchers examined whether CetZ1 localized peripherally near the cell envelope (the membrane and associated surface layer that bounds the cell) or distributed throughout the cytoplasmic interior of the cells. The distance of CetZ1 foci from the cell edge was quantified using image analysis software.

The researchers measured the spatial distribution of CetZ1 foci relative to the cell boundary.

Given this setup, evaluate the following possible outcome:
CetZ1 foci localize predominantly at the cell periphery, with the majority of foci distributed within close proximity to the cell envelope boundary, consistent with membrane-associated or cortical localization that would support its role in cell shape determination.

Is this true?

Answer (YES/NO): YES